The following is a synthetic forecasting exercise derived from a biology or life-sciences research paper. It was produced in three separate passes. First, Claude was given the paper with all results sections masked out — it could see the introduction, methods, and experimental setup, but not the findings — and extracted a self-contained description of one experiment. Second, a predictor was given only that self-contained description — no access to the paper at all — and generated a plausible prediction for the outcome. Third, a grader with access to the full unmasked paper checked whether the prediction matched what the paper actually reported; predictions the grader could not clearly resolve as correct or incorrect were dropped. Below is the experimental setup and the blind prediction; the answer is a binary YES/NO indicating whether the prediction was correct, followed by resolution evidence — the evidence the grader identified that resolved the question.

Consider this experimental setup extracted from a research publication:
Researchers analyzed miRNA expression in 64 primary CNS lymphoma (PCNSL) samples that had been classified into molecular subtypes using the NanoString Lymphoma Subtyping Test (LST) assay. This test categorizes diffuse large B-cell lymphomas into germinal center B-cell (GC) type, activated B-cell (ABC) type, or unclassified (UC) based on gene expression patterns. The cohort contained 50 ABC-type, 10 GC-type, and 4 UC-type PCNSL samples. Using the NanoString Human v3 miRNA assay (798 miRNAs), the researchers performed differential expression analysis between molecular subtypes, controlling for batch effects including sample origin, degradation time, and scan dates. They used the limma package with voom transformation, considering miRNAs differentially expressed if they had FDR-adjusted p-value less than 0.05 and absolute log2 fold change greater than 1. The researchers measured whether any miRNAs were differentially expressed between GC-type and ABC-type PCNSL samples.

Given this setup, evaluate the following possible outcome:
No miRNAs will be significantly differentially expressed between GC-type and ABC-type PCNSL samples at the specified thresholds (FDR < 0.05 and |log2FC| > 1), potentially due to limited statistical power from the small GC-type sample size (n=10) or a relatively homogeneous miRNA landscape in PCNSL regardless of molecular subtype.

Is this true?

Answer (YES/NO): NO